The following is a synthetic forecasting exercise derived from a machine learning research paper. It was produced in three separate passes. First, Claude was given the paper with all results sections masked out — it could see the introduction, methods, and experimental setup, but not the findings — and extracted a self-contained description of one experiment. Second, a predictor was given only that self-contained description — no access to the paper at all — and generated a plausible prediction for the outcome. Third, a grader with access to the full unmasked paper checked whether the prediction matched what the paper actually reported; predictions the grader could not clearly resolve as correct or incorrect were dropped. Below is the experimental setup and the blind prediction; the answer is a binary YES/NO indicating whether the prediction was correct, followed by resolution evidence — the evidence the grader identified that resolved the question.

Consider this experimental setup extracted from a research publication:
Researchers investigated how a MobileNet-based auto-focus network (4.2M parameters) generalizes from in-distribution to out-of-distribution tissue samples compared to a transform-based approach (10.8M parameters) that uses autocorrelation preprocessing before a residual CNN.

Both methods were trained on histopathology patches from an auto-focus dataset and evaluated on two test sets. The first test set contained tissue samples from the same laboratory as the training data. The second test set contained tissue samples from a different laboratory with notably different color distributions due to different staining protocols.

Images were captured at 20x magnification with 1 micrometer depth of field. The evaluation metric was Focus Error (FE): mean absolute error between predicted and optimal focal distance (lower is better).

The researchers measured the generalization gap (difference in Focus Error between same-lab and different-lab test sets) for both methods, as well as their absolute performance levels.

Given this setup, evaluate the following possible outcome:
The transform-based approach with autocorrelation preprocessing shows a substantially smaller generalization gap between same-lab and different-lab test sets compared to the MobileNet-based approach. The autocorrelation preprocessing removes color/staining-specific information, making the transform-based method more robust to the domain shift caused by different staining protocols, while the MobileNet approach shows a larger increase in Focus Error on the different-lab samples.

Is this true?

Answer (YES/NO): YES